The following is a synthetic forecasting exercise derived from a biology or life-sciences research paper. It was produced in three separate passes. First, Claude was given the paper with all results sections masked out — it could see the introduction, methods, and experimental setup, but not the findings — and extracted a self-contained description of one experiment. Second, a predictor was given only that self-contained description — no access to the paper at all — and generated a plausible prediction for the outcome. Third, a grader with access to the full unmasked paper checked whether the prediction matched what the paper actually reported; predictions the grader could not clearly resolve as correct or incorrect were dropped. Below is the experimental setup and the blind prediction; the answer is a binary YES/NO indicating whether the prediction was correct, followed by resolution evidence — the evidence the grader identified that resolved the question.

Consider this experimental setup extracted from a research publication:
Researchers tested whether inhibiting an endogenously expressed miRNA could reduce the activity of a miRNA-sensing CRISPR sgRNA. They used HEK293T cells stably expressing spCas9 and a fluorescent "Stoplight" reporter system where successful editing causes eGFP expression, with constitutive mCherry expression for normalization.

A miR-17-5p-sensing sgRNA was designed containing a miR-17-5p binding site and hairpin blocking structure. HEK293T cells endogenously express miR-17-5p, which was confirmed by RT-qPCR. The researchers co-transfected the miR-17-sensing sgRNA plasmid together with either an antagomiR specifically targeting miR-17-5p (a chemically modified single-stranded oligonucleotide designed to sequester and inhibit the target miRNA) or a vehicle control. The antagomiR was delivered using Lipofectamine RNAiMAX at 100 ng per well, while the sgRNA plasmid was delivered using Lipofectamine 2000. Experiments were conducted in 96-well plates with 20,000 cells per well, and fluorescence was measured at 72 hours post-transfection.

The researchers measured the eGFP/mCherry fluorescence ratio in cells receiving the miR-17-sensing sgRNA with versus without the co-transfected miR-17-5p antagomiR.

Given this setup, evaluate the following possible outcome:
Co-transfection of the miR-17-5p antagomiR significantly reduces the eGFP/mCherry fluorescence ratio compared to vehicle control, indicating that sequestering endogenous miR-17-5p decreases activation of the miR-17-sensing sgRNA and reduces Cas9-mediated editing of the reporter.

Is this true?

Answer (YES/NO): YES